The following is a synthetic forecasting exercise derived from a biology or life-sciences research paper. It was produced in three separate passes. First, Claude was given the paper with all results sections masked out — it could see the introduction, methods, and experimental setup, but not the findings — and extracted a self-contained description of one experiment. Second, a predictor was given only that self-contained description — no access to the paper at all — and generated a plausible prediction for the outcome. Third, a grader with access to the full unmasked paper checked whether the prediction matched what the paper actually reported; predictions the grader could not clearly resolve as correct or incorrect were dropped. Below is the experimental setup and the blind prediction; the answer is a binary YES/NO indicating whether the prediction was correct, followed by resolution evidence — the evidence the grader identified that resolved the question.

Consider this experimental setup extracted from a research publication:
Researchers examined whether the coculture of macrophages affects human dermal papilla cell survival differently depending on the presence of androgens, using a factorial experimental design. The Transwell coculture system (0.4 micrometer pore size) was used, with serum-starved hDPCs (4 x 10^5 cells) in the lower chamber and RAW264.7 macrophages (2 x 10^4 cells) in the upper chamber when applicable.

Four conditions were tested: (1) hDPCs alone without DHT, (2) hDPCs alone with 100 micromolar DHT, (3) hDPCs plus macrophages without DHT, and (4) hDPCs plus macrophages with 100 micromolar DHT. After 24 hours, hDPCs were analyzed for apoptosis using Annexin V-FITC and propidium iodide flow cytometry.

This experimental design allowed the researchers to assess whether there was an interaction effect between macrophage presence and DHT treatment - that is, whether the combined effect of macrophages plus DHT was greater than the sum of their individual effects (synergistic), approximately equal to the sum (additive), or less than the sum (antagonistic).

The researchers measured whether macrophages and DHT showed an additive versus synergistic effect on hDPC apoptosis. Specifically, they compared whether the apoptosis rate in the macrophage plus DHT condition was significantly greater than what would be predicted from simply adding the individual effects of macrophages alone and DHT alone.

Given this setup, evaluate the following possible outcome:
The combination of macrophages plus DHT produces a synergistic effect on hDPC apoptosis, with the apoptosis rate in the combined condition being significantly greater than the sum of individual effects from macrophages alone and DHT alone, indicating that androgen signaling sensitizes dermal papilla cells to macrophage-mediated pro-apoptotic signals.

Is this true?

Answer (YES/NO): YES